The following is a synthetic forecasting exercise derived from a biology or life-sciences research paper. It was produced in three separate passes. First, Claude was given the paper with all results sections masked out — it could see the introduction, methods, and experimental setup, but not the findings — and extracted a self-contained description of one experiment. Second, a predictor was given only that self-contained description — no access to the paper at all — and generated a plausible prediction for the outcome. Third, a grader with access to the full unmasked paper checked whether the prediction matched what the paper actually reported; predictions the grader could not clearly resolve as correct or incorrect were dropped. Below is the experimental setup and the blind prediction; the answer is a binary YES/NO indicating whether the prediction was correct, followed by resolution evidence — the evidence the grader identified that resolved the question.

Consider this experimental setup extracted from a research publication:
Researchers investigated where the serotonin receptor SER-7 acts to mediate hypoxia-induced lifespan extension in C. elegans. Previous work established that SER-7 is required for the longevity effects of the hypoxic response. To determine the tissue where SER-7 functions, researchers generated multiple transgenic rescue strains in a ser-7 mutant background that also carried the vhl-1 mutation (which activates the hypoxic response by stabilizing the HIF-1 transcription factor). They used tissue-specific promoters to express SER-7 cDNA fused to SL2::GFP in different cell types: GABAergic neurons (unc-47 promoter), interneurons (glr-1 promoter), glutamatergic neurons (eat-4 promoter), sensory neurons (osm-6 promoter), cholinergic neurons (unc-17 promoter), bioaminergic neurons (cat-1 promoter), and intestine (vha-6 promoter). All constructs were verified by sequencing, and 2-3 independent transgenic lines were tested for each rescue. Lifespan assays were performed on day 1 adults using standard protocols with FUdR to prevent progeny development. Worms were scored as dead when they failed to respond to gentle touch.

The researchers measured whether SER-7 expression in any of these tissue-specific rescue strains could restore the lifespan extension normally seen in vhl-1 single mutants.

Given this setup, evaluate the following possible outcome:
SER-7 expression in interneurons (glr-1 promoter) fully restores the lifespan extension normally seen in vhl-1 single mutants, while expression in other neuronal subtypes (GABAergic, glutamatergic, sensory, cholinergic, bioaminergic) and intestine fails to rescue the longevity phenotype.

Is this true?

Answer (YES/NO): NO